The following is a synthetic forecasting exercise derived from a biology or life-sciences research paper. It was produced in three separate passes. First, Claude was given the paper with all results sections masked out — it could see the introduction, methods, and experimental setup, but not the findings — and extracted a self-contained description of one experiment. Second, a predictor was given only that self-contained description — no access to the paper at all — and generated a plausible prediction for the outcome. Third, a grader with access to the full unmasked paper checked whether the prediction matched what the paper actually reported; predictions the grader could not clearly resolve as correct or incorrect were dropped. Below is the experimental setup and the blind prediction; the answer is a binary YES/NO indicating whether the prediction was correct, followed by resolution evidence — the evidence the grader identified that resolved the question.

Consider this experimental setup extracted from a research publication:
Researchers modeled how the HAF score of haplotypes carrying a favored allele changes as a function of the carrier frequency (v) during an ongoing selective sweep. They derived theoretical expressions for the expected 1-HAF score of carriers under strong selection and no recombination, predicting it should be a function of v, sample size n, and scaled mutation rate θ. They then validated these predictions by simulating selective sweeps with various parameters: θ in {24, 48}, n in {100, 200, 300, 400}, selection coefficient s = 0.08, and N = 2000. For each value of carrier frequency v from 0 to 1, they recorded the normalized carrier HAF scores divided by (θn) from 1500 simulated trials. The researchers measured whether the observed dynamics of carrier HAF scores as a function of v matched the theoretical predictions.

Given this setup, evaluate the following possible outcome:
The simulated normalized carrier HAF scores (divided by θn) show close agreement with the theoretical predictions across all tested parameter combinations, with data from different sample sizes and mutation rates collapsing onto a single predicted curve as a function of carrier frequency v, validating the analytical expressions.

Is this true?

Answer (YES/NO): YES